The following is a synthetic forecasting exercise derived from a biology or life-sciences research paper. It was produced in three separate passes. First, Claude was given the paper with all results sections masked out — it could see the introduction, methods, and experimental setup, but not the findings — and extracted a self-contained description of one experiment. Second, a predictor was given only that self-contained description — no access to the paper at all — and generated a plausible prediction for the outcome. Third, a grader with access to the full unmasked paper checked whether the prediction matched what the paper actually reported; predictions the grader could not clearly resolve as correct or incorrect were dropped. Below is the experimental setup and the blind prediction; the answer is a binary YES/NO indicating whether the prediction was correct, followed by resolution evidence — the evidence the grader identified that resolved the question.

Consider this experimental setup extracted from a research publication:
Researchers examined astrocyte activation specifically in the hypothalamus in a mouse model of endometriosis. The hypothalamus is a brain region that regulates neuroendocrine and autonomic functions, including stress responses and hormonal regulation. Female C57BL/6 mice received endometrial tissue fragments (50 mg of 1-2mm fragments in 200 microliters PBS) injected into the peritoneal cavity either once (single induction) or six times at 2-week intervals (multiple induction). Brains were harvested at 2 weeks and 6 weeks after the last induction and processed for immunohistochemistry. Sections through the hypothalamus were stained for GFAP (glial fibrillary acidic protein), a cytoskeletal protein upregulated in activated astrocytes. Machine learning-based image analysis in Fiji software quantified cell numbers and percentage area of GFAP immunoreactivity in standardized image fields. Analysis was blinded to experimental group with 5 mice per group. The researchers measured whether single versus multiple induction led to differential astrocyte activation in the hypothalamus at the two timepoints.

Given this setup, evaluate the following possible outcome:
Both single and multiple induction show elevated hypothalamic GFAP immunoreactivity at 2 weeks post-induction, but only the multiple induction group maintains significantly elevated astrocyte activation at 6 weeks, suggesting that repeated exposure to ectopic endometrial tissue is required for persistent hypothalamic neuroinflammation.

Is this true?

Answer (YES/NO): NO